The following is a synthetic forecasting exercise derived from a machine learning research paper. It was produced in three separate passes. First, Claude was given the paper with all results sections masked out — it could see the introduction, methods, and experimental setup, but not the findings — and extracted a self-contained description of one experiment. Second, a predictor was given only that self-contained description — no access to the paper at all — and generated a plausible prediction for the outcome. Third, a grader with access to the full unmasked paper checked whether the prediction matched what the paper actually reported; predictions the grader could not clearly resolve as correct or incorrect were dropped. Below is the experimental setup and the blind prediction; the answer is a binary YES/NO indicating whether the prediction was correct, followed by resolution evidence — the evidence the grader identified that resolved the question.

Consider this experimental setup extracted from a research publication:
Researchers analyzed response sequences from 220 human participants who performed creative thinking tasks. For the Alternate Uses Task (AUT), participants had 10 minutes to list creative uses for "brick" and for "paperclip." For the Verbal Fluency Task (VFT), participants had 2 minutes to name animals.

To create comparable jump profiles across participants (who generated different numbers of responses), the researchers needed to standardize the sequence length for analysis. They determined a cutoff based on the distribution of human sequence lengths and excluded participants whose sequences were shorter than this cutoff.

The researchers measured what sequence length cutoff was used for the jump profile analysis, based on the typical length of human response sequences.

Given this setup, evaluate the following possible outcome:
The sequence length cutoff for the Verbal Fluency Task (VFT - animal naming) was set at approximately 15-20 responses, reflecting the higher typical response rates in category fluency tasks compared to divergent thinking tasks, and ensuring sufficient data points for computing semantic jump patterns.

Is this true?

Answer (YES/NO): YES